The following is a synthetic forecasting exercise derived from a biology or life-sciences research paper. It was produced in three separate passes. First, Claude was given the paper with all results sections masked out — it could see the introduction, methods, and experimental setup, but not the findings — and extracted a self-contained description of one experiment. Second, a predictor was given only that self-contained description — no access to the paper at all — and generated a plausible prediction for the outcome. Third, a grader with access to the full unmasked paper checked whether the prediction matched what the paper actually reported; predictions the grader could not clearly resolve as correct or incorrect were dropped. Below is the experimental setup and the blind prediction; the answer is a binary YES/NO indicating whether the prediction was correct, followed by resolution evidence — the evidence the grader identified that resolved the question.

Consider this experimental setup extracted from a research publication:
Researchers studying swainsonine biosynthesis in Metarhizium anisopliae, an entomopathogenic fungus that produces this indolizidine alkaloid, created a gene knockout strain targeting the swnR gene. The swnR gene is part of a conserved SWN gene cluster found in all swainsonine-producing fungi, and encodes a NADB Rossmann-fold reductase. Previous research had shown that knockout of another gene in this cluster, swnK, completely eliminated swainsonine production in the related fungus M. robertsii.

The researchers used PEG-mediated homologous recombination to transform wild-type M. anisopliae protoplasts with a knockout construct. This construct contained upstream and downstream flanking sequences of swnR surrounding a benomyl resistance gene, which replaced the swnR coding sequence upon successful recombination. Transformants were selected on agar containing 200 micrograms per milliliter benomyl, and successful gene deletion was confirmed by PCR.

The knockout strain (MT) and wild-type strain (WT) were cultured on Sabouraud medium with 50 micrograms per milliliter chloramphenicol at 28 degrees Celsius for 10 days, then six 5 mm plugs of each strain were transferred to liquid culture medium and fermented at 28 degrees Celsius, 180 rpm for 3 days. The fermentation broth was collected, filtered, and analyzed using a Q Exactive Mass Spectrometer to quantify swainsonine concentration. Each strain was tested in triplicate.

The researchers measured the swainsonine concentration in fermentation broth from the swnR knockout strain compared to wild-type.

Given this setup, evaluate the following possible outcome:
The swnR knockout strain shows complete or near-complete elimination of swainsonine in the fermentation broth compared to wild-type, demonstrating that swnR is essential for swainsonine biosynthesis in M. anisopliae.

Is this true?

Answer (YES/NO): NO